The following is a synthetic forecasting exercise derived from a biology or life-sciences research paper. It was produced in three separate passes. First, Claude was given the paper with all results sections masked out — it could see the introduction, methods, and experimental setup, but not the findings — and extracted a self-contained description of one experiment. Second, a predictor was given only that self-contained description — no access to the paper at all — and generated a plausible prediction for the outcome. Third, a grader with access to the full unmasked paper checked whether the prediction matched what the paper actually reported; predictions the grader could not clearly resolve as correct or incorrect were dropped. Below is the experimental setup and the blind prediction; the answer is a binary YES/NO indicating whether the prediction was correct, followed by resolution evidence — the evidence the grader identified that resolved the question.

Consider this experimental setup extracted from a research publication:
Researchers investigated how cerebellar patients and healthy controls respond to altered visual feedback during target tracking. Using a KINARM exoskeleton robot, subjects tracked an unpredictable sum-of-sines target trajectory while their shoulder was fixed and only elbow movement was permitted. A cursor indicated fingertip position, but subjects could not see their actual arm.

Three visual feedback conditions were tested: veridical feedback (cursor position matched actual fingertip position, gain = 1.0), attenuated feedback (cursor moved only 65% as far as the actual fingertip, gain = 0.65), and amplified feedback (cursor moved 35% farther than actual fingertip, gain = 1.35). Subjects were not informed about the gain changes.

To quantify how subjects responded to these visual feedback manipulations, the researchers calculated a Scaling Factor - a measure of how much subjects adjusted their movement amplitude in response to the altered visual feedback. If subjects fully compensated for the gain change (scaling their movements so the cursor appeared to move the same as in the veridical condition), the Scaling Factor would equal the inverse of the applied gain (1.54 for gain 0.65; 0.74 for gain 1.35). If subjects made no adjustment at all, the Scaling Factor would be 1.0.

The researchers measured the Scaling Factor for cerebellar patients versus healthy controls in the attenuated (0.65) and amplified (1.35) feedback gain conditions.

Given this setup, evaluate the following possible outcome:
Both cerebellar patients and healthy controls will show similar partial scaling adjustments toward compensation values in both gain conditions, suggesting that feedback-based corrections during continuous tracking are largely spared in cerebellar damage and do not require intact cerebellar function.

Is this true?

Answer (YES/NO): YES